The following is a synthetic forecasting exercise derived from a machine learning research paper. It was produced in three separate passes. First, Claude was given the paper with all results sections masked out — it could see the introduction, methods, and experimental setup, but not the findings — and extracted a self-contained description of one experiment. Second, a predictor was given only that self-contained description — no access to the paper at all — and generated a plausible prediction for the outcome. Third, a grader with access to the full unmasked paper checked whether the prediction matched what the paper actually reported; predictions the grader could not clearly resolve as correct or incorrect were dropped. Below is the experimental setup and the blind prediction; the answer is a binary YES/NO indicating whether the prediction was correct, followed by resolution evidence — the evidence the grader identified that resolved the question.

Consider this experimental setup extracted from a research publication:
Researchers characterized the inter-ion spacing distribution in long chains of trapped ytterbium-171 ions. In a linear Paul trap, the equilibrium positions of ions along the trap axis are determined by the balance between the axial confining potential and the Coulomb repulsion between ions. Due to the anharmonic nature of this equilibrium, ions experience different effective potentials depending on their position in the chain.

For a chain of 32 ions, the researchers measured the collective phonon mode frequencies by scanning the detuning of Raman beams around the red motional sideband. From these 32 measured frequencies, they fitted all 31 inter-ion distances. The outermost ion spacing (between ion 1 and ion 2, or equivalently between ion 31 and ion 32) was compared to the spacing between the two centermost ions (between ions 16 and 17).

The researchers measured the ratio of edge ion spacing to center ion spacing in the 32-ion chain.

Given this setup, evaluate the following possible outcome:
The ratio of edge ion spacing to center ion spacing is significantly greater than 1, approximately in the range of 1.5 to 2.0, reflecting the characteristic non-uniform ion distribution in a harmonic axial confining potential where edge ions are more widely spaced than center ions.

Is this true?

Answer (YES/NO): YES